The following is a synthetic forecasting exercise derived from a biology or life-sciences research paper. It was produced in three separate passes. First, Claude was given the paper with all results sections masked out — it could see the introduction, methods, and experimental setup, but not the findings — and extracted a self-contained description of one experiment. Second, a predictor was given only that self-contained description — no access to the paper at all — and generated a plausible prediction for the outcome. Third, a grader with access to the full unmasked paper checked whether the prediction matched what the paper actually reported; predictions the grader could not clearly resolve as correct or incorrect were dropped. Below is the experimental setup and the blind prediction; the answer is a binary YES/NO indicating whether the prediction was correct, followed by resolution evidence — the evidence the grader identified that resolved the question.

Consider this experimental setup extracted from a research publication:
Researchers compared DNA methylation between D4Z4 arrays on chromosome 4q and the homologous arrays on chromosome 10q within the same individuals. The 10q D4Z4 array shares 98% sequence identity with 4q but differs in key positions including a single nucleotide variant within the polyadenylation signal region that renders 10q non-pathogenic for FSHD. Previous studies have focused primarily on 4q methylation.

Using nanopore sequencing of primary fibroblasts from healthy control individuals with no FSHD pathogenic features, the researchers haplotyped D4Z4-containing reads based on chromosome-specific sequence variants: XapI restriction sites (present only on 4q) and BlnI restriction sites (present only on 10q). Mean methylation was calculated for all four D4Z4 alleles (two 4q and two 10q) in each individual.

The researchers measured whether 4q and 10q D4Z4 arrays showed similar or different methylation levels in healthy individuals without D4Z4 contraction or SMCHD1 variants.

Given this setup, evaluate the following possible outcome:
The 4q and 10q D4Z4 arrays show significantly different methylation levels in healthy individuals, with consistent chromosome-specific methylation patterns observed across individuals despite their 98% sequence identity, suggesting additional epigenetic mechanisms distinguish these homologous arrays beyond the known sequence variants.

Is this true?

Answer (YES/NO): NO